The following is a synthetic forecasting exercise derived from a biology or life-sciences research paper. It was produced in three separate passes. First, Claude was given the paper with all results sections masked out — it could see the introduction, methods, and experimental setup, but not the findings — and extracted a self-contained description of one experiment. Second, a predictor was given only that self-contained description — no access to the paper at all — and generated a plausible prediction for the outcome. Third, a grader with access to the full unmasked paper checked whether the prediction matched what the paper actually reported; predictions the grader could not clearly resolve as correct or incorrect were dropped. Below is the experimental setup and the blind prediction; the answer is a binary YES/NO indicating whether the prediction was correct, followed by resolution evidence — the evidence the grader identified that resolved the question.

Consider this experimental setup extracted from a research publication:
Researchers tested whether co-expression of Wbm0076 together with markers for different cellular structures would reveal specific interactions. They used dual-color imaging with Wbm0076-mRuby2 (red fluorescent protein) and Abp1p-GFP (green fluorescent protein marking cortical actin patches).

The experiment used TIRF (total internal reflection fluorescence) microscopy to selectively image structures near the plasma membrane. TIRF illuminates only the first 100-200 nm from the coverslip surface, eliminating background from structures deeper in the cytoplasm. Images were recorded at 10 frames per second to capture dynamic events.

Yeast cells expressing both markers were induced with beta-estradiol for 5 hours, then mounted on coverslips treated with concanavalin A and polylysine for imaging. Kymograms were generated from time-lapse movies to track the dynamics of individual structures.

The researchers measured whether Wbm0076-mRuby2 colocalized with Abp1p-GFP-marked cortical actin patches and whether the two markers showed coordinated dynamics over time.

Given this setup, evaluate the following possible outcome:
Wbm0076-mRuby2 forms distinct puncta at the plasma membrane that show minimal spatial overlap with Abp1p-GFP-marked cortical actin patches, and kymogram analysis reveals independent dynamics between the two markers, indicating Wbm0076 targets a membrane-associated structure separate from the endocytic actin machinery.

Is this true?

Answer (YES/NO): NO